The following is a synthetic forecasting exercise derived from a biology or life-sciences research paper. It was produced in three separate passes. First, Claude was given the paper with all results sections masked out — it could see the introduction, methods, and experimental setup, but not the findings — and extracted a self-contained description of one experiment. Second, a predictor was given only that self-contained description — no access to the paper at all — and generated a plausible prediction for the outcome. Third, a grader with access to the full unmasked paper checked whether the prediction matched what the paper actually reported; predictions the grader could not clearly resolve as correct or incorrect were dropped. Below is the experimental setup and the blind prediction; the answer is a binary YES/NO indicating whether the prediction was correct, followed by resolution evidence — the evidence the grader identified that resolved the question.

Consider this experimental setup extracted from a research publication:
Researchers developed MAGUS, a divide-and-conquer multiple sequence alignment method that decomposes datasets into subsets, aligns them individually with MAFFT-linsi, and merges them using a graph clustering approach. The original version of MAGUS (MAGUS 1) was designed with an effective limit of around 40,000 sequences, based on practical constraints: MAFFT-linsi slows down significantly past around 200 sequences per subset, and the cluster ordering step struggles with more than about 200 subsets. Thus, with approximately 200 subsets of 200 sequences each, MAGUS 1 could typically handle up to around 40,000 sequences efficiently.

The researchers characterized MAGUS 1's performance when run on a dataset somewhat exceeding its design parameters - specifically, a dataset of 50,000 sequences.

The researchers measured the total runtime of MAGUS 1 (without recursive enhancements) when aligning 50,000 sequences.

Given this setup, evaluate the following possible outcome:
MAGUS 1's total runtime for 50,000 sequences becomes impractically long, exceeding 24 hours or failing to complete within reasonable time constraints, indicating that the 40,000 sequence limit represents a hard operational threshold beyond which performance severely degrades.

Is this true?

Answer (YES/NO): NO